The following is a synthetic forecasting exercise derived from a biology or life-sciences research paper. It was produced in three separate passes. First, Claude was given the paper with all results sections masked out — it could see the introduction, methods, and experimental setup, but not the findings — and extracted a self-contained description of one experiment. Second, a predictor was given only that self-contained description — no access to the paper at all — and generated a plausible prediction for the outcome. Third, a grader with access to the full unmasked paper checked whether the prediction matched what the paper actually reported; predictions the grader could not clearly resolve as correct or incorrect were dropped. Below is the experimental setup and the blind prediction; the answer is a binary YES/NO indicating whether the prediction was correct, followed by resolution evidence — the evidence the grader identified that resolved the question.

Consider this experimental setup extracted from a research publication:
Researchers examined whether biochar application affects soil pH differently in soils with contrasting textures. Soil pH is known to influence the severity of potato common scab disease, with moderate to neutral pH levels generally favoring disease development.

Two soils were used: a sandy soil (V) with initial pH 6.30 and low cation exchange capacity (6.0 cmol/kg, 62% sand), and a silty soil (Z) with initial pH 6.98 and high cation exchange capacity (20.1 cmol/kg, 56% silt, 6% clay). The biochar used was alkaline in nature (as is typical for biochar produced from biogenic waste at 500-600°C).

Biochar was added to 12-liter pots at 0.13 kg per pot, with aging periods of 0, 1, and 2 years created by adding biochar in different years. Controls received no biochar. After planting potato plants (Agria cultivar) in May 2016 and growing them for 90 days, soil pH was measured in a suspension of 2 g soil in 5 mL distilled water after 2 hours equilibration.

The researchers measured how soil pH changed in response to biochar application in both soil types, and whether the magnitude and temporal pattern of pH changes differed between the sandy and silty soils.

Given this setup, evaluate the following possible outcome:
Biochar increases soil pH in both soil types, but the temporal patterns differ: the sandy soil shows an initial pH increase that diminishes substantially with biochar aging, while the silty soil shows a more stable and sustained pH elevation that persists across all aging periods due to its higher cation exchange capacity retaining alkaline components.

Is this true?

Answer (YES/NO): NO